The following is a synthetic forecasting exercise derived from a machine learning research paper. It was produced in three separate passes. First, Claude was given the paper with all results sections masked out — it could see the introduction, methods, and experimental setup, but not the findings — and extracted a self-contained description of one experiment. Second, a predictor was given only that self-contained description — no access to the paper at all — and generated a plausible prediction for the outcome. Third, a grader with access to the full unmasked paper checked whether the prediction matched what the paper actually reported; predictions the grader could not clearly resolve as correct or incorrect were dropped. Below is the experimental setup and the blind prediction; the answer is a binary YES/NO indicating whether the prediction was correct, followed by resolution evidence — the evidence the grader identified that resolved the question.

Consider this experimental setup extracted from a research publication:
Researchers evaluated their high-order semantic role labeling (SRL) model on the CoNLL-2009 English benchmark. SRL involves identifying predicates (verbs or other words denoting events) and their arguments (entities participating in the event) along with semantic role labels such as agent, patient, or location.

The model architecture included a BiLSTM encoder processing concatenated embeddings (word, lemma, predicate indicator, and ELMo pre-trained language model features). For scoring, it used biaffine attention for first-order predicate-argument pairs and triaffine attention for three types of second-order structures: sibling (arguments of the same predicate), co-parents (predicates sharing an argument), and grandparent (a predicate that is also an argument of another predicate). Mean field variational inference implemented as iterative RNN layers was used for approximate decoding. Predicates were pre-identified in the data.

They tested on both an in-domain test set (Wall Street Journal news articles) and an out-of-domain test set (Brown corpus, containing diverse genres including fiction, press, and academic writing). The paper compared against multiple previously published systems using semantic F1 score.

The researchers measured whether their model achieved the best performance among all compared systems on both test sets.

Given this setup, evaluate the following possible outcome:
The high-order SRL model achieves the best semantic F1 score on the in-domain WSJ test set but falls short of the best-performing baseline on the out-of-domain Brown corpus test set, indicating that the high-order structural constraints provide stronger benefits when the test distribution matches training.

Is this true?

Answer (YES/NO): NO